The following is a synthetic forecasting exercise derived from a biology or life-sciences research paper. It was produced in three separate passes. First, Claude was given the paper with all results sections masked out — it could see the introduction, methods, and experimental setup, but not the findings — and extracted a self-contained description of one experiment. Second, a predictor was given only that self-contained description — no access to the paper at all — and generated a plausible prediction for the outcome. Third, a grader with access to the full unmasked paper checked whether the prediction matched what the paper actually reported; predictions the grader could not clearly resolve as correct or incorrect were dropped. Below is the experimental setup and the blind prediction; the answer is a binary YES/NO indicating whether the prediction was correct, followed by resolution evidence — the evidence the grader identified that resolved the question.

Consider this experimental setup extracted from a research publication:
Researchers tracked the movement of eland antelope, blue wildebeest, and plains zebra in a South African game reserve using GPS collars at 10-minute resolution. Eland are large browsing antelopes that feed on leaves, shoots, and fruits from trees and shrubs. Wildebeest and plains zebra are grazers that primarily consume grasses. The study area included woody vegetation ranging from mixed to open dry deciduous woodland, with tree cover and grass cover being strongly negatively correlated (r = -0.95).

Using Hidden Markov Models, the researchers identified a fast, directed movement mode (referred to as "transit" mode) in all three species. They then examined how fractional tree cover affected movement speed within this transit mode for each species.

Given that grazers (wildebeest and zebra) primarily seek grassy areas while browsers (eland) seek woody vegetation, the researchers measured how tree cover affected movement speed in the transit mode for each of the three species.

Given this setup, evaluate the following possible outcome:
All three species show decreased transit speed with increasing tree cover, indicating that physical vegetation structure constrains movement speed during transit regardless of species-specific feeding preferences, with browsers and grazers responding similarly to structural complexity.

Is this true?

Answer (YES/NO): NO